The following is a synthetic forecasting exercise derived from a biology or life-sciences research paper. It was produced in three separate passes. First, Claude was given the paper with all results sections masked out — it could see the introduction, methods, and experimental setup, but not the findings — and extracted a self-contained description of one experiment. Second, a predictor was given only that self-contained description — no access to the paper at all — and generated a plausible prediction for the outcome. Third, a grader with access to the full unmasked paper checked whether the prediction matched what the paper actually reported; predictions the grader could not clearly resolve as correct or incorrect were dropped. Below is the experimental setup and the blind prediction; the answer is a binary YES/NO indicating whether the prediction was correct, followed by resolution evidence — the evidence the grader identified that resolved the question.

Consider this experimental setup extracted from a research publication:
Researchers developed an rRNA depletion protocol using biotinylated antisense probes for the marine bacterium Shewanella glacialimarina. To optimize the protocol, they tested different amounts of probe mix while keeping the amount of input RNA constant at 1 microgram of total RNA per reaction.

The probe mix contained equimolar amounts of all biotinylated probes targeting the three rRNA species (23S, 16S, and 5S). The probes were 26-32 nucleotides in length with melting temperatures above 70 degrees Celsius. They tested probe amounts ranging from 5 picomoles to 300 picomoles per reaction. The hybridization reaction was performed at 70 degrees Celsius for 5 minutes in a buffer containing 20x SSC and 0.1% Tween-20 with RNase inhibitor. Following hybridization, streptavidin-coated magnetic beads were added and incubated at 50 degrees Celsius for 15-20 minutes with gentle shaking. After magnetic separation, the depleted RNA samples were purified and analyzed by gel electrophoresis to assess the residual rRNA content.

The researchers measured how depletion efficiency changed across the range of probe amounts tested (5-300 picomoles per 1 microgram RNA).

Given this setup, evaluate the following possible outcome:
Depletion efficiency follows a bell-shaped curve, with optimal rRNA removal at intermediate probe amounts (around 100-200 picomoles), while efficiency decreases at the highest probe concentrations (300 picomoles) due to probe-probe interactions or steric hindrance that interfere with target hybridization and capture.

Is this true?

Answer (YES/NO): NO